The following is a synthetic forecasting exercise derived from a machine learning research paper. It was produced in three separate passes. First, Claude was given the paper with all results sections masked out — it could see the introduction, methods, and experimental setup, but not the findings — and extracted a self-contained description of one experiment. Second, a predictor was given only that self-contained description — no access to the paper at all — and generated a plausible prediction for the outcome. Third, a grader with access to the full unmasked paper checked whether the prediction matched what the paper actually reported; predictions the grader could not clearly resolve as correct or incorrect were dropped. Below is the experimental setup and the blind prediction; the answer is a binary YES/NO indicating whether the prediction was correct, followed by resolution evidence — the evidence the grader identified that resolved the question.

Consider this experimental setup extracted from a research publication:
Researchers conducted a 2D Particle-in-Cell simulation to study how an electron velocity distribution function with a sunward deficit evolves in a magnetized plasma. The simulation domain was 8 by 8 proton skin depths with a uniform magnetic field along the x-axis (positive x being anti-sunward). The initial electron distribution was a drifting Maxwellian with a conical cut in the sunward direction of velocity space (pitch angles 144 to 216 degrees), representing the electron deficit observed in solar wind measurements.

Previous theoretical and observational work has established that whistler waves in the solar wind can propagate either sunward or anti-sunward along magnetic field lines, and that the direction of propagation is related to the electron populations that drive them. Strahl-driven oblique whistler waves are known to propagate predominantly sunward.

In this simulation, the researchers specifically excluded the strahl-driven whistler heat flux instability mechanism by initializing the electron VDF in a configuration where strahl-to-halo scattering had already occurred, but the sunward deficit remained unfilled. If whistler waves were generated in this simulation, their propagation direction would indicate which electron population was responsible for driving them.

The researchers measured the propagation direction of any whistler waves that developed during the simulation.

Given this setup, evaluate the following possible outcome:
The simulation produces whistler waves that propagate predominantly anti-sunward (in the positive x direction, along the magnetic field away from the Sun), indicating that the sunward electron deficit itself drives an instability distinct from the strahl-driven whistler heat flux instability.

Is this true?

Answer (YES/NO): YES